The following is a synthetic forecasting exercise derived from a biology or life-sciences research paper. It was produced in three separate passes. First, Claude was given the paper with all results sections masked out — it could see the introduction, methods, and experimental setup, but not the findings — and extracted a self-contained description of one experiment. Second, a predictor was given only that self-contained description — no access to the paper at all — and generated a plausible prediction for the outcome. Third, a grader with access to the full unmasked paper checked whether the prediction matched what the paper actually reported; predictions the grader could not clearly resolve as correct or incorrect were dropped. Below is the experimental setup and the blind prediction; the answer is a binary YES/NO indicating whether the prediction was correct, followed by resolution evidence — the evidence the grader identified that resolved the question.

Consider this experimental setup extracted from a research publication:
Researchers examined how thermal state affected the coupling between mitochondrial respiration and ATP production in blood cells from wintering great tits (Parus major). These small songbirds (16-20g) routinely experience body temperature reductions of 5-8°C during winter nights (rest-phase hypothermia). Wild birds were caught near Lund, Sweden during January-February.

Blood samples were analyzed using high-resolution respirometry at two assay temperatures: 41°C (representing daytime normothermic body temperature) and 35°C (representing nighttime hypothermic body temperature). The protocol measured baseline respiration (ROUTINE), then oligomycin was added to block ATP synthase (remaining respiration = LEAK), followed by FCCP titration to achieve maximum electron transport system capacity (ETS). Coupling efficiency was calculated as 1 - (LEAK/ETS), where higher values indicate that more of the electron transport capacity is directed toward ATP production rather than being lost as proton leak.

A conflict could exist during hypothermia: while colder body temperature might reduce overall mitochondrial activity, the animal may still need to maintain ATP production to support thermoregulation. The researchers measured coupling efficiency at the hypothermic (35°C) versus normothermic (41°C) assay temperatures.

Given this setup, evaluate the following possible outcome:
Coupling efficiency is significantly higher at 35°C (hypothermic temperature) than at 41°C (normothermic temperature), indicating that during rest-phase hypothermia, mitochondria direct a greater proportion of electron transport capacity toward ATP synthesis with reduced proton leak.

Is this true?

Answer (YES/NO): YES